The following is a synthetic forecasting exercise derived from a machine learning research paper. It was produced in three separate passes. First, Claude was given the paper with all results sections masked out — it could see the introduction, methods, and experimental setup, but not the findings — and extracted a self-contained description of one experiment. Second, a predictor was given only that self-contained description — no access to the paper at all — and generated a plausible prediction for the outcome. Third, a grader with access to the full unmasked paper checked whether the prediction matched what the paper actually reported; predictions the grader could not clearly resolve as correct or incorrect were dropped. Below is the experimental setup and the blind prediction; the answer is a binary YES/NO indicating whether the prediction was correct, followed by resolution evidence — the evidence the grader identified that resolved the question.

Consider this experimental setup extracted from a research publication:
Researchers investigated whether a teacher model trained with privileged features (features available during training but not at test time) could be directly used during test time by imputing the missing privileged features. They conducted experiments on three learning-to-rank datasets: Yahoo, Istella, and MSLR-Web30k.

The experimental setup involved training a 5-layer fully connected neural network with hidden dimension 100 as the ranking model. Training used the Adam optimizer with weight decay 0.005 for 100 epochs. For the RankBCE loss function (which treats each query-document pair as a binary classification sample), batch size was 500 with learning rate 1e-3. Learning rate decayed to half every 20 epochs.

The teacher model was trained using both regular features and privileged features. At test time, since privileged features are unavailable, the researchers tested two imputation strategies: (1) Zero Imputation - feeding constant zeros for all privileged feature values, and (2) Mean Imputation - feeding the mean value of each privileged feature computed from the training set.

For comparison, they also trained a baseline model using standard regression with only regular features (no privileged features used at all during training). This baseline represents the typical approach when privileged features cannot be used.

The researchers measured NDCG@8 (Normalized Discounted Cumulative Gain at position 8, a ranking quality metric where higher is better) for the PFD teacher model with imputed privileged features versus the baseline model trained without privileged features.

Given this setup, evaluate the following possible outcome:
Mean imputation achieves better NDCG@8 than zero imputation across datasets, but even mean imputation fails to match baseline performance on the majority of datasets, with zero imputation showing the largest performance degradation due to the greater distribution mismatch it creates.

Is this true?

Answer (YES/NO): YES